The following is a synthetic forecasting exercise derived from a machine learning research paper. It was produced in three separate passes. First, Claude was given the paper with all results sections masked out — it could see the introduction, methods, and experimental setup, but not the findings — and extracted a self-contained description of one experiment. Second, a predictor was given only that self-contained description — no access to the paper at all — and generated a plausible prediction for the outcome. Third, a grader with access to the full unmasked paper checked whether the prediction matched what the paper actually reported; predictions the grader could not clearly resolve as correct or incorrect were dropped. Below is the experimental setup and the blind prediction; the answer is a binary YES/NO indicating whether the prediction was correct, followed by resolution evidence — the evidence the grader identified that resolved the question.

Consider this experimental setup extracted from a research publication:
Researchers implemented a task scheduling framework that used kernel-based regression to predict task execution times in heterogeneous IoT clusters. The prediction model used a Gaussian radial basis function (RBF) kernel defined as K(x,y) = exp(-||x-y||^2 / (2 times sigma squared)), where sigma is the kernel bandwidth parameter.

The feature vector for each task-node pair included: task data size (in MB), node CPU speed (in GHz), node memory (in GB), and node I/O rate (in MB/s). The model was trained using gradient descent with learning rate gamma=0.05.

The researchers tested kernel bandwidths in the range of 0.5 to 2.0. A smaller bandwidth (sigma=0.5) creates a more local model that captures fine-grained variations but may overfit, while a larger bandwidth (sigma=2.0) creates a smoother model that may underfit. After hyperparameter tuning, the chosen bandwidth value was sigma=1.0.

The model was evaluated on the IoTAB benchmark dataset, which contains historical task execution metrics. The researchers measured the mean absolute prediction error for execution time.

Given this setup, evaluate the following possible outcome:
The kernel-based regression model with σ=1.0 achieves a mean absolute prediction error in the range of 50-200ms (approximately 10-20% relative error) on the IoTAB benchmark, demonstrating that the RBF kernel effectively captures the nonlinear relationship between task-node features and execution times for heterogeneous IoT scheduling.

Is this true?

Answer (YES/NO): YES